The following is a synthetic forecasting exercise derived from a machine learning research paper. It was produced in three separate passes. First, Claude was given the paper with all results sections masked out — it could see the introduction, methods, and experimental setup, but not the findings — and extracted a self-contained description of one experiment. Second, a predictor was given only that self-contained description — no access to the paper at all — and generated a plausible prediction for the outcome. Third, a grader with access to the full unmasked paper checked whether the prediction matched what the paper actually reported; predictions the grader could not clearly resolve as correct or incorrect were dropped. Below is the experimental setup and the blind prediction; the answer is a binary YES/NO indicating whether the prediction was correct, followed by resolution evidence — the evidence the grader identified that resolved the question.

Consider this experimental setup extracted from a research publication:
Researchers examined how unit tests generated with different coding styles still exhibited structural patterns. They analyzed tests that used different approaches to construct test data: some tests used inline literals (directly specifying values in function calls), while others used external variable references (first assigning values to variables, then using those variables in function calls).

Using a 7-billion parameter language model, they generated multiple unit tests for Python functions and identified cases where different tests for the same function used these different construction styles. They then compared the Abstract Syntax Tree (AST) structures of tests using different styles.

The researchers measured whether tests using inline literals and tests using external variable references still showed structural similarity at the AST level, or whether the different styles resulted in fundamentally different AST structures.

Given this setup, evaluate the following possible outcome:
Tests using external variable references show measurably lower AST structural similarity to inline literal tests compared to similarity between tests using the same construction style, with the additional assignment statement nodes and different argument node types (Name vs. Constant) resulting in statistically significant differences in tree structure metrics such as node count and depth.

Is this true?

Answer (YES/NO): NO